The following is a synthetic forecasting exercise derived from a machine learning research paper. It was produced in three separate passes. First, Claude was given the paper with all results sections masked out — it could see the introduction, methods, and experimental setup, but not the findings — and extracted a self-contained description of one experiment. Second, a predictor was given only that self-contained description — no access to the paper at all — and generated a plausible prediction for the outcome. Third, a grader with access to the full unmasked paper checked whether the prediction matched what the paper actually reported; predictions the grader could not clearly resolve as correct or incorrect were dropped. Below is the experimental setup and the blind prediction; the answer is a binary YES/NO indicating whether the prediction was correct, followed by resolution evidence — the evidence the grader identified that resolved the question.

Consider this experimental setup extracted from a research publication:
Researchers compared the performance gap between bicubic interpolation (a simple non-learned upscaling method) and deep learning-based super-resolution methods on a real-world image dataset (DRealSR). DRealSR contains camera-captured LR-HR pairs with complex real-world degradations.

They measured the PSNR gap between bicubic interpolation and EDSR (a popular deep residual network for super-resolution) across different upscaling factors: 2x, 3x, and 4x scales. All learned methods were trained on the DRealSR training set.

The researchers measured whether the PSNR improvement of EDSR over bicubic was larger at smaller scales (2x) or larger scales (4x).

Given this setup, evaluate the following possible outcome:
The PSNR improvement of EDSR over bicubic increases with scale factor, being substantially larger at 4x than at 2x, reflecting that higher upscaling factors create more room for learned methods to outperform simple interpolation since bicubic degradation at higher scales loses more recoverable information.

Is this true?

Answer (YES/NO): NO